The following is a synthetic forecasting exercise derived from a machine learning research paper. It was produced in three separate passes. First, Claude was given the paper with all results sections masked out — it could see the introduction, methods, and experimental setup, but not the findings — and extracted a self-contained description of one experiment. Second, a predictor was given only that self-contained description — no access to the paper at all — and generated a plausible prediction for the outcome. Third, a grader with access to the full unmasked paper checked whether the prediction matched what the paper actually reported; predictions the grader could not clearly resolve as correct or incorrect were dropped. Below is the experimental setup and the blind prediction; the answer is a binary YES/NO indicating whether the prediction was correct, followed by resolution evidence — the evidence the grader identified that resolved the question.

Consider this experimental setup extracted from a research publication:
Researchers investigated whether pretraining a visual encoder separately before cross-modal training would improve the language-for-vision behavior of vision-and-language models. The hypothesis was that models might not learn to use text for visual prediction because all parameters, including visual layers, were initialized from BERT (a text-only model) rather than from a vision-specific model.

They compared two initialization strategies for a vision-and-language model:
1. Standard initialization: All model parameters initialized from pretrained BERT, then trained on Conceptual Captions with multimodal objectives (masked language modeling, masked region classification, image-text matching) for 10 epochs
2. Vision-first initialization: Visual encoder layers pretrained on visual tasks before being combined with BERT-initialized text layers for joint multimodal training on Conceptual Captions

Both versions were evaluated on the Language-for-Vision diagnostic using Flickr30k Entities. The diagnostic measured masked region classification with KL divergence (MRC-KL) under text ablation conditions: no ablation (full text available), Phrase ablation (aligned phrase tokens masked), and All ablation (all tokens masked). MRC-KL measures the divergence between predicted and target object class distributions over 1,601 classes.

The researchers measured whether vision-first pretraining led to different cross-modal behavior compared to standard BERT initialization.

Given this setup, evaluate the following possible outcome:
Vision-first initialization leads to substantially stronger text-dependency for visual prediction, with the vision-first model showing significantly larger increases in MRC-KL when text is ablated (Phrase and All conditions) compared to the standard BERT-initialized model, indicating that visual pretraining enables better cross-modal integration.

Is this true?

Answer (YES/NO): NO